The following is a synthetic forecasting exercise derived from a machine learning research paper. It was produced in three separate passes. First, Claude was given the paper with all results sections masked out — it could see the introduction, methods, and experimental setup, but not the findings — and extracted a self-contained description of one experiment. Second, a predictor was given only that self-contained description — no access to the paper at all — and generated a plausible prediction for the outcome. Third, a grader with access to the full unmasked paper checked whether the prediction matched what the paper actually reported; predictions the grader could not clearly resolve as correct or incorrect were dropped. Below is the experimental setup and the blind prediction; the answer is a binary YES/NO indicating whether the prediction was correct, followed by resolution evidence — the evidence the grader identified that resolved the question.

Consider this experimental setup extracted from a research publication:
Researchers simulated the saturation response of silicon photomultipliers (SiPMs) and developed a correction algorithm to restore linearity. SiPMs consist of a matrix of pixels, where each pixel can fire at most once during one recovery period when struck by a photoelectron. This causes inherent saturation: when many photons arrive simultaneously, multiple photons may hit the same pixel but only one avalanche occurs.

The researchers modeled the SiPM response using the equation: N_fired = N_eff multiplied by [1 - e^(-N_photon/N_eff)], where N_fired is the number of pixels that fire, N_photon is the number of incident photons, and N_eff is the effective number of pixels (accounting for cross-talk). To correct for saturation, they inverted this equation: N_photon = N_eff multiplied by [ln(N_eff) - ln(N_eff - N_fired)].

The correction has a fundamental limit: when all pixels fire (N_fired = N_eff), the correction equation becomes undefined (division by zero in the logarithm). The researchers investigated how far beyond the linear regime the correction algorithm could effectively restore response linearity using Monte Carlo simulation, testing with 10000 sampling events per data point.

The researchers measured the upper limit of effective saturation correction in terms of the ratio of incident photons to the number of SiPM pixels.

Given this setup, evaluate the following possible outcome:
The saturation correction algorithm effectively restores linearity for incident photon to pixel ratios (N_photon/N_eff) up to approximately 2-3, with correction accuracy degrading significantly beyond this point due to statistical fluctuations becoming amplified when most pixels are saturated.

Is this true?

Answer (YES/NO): NO